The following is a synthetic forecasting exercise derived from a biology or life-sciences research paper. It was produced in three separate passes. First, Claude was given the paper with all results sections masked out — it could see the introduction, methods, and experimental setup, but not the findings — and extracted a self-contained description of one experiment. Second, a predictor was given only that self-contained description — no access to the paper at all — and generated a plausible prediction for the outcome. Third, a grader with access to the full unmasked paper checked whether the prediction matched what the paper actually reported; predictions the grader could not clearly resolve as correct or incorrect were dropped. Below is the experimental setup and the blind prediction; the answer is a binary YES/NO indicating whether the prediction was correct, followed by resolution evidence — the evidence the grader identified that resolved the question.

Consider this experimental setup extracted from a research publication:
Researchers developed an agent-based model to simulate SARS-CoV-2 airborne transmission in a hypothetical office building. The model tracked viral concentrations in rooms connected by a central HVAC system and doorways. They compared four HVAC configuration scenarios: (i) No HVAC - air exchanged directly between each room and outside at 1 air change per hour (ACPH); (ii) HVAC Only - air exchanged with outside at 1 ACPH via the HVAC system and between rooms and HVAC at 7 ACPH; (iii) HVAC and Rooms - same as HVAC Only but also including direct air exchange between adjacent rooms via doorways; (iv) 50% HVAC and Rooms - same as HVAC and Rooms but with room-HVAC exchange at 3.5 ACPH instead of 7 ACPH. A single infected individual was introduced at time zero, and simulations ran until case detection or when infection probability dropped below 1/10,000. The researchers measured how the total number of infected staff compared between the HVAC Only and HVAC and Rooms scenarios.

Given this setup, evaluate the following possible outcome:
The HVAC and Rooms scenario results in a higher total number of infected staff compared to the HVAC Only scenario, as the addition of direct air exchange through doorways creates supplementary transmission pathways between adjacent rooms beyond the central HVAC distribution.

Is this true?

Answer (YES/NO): NO